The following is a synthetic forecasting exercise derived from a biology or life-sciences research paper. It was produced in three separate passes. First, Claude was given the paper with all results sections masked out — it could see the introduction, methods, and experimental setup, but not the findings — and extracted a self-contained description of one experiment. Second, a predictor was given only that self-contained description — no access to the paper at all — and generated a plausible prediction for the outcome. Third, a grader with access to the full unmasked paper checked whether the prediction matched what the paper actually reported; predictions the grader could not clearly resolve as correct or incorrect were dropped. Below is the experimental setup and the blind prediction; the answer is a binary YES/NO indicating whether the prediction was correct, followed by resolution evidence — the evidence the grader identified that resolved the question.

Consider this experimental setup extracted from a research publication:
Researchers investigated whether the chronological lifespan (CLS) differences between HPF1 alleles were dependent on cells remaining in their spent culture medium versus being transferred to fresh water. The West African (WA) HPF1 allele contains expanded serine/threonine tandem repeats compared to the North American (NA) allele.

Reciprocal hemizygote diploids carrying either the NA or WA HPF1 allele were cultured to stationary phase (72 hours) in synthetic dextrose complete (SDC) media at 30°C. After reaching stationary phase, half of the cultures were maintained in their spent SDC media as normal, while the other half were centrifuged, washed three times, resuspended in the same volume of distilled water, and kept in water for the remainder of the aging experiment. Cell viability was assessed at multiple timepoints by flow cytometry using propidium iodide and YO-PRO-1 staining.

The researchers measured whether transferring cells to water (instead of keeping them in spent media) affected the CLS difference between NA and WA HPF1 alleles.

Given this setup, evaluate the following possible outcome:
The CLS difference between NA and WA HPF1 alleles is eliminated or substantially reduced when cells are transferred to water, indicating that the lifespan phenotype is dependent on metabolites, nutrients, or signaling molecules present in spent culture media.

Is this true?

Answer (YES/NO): NO